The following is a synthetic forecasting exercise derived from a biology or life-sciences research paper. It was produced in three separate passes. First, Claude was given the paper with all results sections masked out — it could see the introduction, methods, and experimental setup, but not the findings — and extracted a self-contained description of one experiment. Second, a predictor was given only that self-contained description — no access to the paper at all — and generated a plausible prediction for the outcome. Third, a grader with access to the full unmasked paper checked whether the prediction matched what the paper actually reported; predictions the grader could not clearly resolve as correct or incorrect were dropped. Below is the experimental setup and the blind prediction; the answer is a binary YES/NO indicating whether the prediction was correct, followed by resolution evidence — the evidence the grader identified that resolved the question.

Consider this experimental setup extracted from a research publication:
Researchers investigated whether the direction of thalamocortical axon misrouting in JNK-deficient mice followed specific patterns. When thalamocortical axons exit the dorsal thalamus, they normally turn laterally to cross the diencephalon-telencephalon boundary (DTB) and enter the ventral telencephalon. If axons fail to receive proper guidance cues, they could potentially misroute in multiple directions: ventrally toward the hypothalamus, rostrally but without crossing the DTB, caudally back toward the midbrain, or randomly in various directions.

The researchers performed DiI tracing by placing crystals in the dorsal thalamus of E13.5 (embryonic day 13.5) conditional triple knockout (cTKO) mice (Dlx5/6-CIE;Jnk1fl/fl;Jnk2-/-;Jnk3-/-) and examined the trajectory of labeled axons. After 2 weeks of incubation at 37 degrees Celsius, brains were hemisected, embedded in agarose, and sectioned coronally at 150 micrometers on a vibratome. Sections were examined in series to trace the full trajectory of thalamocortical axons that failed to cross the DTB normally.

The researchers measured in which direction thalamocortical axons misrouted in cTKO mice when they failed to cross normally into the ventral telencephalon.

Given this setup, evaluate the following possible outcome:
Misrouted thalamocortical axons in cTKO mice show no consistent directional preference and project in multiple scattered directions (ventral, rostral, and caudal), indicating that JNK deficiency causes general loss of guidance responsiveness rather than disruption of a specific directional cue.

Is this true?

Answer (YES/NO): NO